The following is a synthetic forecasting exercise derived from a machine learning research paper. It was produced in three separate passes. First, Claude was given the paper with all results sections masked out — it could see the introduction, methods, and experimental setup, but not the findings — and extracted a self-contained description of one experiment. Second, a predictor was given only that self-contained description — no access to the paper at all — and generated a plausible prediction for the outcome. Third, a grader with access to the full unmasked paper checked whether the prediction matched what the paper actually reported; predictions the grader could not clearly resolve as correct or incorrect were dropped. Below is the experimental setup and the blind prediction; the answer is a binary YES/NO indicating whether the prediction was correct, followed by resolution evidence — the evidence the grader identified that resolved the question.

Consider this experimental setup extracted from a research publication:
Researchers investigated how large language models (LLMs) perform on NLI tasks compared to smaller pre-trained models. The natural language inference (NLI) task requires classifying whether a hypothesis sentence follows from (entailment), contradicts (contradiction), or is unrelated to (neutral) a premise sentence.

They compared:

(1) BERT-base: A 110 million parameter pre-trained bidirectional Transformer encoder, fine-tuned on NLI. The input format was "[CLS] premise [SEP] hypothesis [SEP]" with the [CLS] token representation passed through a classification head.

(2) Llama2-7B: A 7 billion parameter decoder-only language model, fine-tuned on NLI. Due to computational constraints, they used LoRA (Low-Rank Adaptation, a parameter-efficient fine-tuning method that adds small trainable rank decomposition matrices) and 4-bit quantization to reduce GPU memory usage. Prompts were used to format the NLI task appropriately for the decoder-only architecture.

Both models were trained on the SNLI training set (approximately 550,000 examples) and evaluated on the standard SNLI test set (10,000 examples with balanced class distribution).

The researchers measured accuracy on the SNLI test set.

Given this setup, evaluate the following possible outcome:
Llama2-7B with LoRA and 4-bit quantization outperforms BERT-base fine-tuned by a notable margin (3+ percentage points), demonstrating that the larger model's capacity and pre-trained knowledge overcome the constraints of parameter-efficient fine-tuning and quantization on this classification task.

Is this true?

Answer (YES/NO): NO